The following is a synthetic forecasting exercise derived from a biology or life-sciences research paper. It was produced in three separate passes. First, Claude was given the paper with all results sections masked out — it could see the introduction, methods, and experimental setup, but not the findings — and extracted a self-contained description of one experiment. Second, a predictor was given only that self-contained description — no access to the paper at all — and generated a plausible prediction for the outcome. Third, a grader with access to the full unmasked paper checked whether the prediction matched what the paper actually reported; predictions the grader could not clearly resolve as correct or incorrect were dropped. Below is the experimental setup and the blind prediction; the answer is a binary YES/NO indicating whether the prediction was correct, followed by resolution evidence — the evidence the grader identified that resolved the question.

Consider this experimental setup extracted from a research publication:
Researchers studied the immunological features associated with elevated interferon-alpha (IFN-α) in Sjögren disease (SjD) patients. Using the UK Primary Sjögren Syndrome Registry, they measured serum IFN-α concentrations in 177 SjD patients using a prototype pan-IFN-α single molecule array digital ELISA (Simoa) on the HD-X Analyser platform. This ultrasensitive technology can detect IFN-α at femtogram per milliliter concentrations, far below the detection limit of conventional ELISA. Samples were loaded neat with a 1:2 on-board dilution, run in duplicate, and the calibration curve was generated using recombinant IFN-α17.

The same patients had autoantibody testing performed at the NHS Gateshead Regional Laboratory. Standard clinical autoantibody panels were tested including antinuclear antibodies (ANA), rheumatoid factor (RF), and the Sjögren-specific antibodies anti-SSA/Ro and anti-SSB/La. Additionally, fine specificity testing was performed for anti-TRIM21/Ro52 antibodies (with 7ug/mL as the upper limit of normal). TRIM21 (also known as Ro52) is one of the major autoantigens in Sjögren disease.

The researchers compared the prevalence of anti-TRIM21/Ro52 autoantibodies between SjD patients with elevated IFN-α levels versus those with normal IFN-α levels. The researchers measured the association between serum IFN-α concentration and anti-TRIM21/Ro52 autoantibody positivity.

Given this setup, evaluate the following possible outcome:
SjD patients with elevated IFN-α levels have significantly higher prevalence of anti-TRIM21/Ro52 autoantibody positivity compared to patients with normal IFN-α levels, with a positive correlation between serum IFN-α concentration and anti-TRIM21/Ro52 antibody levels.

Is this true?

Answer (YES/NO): YES